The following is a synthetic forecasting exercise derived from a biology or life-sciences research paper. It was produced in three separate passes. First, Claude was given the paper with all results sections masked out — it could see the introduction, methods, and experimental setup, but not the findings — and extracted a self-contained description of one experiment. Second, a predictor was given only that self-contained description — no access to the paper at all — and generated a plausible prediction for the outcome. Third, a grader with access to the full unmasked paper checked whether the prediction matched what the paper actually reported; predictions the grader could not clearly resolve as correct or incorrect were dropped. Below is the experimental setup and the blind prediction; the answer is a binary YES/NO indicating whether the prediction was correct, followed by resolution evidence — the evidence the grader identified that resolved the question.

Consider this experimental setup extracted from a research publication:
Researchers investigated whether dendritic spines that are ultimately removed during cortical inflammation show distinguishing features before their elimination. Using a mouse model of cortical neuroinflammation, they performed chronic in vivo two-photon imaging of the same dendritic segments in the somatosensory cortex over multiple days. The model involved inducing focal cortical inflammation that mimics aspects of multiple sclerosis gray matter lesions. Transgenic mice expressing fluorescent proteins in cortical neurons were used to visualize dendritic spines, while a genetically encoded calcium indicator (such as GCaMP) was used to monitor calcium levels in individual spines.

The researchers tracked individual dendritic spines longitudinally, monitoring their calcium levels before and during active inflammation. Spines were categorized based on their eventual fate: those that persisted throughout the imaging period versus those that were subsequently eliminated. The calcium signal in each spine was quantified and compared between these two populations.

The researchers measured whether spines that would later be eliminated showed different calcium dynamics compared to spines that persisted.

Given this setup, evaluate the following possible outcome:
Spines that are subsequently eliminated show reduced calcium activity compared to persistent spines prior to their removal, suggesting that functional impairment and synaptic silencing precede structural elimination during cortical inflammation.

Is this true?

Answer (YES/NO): NO